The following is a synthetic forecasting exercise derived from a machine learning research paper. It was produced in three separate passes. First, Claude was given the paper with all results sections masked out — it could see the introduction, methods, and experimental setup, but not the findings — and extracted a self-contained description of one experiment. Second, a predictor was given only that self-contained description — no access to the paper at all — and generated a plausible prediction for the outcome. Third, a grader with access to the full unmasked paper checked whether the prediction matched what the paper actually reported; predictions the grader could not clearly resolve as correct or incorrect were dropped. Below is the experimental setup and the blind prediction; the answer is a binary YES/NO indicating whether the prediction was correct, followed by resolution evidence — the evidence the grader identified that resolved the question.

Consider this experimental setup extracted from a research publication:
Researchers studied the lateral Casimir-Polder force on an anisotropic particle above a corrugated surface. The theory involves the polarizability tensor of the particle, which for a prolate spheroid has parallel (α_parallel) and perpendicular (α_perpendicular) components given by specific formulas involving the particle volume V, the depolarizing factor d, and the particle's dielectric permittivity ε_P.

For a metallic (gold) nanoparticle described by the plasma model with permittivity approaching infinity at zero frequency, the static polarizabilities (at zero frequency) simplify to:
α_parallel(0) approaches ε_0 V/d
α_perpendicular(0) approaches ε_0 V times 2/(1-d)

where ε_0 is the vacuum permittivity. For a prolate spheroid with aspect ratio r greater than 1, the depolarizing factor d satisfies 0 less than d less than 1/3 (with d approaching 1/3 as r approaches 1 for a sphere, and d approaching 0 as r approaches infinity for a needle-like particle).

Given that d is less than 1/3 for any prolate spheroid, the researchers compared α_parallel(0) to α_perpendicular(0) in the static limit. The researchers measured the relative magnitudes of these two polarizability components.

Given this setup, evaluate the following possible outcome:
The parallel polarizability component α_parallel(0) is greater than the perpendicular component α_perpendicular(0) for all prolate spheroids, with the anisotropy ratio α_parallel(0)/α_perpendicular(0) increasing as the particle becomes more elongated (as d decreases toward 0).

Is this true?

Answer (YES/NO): YES